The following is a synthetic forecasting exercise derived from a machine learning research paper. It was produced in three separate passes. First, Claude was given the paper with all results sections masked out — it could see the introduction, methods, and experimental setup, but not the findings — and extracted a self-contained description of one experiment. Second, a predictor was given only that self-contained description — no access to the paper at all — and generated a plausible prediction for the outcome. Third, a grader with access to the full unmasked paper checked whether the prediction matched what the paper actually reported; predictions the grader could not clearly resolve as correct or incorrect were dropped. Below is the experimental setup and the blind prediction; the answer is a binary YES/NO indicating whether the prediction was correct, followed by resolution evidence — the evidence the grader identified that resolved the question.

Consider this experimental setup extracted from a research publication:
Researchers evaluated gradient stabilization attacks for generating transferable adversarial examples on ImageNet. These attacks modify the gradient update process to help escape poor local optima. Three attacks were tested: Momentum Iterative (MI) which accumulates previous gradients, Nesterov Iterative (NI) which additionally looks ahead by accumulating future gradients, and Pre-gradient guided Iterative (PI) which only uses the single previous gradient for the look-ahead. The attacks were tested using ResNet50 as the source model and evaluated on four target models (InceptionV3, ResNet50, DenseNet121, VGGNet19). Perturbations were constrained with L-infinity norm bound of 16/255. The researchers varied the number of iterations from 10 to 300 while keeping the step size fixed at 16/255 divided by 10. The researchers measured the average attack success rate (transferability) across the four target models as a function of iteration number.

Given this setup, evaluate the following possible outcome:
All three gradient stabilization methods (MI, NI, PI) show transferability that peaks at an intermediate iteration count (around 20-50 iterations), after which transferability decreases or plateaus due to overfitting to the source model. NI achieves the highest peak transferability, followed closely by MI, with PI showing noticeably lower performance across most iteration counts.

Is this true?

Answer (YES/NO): NO